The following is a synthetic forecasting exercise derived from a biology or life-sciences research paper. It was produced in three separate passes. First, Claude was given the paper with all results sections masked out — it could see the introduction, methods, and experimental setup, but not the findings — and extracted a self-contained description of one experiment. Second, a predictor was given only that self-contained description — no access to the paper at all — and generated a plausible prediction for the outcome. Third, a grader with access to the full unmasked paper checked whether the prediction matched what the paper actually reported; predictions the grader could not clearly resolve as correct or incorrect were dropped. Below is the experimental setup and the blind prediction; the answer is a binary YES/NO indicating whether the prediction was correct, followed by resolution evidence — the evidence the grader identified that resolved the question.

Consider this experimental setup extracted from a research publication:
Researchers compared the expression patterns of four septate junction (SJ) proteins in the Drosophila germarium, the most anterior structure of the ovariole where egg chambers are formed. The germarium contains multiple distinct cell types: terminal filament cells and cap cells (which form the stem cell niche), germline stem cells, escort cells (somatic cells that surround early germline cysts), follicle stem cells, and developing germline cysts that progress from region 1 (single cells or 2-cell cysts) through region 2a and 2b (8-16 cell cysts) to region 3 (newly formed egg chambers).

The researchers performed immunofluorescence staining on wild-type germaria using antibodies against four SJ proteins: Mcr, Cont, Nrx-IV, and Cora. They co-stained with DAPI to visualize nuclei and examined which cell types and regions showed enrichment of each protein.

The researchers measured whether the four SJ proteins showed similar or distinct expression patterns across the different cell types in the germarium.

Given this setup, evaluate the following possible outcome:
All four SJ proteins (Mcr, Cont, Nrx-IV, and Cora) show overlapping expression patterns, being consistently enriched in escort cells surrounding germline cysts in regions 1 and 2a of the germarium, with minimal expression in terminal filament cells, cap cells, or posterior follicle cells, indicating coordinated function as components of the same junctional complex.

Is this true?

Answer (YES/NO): NO